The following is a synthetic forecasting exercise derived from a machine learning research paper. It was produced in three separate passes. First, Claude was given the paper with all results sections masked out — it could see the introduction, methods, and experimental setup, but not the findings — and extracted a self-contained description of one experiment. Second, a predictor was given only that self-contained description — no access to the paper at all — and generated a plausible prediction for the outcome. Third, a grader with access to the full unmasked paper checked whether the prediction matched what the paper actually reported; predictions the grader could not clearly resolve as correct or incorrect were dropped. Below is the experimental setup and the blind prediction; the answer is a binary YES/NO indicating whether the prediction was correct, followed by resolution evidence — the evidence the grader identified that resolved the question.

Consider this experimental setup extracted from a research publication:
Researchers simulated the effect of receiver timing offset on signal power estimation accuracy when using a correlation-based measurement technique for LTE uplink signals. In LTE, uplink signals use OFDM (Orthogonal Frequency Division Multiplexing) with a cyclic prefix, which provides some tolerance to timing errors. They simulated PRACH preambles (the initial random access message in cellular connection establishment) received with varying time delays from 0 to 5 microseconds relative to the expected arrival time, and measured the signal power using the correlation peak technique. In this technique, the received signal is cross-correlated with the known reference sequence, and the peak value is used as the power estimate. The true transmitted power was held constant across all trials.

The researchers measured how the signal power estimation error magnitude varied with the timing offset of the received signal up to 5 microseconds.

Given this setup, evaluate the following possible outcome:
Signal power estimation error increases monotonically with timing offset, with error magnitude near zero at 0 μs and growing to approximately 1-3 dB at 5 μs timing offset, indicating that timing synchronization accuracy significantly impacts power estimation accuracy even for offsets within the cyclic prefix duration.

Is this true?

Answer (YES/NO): NO